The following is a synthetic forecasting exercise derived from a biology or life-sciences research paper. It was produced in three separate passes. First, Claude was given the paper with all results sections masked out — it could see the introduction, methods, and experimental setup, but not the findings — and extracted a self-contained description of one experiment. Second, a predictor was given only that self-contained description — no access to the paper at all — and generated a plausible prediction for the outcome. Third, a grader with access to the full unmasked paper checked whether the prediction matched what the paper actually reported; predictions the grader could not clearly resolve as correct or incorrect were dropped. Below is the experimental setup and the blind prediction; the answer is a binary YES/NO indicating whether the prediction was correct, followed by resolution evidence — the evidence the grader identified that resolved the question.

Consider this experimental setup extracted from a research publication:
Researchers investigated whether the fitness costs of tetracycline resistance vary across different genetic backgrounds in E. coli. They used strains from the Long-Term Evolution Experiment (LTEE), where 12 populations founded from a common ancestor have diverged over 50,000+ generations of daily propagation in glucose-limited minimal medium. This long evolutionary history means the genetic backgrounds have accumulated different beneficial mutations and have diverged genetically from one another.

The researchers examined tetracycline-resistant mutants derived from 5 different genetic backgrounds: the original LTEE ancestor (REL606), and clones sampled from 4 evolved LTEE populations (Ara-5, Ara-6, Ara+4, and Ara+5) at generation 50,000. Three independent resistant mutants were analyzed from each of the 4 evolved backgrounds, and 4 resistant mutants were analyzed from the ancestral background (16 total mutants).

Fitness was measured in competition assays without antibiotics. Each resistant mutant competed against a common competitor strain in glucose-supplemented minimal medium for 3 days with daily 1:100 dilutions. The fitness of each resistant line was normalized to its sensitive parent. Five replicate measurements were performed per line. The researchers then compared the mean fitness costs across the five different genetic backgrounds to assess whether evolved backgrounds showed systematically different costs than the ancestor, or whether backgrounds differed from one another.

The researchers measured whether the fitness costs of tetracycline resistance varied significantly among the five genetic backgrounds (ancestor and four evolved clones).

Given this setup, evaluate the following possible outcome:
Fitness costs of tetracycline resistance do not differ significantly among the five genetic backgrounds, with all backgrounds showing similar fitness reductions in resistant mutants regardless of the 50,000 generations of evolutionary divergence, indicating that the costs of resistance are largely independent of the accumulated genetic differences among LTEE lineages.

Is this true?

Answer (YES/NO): YES